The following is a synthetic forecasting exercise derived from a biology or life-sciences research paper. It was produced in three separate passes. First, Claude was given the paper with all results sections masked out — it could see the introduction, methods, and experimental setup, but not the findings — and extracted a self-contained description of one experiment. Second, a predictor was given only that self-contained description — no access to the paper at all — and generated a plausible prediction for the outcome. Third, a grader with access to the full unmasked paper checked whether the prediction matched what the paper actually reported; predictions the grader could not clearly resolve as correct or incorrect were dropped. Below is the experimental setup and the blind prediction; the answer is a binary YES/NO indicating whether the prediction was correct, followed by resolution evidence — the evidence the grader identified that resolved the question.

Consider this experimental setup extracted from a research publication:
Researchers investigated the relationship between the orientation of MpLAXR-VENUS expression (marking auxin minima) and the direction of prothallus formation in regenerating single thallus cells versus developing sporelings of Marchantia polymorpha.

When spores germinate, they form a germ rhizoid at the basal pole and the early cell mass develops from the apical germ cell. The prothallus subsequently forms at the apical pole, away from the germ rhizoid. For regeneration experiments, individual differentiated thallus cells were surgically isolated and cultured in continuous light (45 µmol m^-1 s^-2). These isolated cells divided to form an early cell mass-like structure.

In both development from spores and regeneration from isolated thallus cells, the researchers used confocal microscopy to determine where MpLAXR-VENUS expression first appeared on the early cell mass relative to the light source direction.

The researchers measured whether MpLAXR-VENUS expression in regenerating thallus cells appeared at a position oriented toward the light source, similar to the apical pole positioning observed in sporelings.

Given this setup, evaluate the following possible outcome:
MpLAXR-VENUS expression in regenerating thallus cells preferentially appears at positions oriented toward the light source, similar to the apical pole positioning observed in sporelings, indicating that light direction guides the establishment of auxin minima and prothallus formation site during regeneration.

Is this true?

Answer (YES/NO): YES